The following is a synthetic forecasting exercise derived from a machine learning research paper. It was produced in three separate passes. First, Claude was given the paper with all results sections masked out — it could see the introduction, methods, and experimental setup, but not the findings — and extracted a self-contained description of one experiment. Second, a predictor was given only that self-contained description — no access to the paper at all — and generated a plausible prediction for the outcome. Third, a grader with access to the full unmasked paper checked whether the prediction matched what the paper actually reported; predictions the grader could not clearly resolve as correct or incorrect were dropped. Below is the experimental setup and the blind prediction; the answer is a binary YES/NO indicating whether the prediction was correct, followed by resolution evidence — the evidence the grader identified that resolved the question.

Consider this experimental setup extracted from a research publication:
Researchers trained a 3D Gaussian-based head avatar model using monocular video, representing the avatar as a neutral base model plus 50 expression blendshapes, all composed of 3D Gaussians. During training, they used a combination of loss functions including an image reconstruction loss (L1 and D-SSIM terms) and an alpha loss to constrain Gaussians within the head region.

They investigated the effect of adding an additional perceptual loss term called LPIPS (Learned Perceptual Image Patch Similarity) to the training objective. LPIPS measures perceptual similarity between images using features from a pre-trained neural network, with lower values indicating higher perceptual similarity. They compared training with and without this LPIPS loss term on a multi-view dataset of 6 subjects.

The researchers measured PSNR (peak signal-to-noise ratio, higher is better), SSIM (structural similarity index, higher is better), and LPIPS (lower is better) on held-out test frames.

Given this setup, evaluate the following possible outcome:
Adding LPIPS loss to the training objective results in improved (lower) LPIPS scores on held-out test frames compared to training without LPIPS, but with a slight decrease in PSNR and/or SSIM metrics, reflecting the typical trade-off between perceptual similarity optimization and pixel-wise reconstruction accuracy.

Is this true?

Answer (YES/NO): YES